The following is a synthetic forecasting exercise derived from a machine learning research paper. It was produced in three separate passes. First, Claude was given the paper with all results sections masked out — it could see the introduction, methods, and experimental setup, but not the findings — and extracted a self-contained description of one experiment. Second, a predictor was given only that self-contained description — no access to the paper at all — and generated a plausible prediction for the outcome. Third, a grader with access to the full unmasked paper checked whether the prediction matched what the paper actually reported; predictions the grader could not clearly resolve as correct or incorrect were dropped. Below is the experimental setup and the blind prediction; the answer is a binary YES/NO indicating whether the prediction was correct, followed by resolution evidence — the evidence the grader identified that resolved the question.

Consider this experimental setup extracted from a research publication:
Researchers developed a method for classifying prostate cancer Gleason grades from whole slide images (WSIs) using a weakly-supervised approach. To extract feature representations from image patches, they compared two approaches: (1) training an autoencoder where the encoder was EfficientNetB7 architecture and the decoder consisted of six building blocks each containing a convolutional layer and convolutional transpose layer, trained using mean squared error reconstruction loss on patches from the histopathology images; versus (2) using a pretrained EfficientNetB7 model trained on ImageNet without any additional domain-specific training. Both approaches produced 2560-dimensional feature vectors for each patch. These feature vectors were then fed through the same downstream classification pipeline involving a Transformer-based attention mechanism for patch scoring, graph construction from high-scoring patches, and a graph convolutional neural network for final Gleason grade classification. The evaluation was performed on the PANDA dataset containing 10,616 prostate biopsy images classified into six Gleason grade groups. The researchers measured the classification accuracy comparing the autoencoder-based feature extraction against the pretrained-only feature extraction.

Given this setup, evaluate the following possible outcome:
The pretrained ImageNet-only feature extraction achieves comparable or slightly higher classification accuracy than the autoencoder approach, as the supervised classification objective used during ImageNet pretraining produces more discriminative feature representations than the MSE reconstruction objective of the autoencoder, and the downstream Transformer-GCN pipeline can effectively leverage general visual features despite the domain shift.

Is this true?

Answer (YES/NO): NO